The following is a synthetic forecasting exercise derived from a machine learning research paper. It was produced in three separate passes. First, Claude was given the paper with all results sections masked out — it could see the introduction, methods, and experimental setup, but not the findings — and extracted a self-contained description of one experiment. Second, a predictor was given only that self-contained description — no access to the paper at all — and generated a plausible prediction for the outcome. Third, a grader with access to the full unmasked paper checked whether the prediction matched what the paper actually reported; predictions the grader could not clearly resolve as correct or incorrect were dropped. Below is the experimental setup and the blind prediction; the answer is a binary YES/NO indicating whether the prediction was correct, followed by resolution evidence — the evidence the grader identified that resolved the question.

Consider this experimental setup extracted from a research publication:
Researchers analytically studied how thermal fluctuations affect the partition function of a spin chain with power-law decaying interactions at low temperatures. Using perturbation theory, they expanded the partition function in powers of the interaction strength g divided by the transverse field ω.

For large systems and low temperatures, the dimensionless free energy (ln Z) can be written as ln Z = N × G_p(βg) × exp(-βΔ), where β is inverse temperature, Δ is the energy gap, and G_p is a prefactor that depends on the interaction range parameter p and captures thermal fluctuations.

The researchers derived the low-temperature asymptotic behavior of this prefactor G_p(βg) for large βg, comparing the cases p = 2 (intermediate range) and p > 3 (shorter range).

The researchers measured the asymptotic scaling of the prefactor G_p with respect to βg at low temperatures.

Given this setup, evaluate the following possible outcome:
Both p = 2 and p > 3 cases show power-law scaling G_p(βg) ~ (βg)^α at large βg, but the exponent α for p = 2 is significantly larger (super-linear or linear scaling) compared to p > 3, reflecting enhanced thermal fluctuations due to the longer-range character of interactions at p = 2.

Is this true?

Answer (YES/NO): NO